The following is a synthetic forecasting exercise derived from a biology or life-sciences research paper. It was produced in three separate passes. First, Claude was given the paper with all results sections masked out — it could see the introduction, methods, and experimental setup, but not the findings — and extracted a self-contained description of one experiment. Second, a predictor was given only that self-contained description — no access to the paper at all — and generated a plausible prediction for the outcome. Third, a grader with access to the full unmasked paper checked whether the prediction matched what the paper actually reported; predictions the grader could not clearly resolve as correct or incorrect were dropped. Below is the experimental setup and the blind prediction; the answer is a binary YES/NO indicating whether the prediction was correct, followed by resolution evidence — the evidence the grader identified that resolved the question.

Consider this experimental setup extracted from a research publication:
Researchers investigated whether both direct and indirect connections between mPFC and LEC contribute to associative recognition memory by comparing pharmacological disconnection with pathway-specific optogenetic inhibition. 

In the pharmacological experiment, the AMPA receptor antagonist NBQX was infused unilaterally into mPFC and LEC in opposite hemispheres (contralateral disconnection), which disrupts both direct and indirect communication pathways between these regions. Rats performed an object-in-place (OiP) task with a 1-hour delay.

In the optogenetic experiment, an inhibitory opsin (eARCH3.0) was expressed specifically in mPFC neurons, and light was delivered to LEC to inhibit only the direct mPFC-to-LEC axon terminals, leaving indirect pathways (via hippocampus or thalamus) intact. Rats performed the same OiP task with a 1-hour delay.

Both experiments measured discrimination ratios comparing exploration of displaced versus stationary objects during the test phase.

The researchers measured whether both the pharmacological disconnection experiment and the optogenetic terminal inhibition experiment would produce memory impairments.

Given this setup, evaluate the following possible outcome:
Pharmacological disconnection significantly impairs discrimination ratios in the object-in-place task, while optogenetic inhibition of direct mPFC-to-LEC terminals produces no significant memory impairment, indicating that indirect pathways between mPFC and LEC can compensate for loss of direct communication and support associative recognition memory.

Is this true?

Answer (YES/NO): NO